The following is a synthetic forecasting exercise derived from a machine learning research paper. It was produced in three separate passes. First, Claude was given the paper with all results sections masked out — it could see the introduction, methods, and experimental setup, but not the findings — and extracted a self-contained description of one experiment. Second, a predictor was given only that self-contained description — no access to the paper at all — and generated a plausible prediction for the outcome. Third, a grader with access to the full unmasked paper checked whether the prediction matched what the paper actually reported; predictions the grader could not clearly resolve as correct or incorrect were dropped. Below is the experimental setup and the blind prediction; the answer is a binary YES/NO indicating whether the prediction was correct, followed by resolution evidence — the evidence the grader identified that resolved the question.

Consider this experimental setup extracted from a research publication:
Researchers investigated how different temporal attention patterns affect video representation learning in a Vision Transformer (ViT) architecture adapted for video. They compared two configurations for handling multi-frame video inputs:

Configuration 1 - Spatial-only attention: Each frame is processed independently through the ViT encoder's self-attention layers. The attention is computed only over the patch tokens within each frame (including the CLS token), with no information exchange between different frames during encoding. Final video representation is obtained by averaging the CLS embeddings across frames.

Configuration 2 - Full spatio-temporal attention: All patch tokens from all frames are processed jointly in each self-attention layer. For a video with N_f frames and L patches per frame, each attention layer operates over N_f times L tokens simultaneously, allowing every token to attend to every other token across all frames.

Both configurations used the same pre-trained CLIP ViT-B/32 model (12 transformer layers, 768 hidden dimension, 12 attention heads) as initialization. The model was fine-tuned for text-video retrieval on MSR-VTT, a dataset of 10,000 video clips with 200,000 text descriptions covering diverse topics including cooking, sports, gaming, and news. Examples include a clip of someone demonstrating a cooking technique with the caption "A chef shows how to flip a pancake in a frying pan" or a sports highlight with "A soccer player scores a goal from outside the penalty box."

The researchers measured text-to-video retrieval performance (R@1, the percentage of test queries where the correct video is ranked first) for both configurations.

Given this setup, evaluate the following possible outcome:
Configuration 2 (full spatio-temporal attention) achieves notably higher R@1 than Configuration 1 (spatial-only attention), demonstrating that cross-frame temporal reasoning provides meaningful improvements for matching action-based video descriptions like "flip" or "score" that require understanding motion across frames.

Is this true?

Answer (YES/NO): NO